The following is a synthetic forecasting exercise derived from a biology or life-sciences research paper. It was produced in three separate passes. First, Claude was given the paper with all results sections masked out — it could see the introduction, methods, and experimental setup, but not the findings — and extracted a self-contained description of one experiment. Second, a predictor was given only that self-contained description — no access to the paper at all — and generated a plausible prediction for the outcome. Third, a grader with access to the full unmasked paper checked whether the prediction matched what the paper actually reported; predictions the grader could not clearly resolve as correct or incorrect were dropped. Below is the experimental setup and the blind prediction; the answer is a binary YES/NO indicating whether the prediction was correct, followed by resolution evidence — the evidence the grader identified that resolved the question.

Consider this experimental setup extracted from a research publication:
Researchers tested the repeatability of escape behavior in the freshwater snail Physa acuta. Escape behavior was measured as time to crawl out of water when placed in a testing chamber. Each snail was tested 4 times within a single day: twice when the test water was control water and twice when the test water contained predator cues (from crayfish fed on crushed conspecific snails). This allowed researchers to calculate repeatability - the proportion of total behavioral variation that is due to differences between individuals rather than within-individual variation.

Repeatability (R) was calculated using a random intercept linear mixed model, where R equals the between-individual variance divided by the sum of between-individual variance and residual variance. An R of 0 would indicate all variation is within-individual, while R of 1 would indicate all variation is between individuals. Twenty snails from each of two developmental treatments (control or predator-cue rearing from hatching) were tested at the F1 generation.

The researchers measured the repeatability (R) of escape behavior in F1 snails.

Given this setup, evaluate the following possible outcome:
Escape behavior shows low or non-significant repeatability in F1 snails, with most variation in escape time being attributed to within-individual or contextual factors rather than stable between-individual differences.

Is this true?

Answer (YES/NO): NO